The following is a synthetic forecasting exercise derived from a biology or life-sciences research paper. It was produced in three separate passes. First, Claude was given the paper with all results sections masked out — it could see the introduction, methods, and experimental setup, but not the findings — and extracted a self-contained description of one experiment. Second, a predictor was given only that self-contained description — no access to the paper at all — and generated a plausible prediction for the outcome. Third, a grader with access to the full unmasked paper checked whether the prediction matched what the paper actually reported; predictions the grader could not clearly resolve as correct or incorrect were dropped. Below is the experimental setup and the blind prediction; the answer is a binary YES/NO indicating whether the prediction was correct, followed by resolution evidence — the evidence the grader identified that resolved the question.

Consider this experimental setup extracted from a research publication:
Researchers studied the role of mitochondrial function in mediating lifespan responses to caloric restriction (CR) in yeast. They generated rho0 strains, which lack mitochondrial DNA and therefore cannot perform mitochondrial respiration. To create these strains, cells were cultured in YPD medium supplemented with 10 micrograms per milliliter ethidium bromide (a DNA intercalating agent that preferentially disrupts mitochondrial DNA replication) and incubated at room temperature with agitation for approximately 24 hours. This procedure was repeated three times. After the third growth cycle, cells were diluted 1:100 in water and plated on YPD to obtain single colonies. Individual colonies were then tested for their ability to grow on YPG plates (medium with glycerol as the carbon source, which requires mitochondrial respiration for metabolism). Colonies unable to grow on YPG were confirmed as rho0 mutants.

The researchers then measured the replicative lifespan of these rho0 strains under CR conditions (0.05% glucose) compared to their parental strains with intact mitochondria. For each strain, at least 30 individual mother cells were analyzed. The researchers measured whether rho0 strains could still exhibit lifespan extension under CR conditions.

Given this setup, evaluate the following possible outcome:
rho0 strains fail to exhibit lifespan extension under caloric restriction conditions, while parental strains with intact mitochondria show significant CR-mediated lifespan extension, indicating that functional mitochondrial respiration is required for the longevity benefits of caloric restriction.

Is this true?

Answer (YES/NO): YES